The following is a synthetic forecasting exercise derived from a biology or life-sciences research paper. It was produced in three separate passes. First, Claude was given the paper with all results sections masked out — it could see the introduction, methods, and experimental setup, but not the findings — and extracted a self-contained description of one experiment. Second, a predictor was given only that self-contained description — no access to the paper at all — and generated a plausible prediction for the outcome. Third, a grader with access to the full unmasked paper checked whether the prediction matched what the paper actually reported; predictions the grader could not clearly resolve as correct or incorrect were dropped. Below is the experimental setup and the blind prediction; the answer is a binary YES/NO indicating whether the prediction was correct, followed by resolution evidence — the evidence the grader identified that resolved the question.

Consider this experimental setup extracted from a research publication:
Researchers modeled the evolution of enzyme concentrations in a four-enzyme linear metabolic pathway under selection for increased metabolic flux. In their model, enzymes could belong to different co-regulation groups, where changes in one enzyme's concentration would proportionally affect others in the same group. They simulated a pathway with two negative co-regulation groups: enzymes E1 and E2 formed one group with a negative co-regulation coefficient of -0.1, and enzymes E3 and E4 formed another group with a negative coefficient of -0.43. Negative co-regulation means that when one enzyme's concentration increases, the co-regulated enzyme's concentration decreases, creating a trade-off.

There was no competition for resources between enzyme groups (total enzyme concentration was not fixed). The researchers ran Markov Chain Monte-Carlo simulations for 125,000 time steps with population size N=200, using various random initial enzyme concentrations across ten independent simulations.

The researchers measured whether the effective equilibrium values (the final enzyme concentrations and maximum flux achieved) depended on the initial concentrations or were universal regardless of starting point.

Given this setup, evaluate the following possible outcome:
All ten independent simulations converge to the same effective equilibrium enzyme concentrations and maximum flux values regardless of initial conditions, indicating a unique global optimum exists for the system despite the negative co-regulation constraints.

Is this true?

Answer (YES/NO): NO